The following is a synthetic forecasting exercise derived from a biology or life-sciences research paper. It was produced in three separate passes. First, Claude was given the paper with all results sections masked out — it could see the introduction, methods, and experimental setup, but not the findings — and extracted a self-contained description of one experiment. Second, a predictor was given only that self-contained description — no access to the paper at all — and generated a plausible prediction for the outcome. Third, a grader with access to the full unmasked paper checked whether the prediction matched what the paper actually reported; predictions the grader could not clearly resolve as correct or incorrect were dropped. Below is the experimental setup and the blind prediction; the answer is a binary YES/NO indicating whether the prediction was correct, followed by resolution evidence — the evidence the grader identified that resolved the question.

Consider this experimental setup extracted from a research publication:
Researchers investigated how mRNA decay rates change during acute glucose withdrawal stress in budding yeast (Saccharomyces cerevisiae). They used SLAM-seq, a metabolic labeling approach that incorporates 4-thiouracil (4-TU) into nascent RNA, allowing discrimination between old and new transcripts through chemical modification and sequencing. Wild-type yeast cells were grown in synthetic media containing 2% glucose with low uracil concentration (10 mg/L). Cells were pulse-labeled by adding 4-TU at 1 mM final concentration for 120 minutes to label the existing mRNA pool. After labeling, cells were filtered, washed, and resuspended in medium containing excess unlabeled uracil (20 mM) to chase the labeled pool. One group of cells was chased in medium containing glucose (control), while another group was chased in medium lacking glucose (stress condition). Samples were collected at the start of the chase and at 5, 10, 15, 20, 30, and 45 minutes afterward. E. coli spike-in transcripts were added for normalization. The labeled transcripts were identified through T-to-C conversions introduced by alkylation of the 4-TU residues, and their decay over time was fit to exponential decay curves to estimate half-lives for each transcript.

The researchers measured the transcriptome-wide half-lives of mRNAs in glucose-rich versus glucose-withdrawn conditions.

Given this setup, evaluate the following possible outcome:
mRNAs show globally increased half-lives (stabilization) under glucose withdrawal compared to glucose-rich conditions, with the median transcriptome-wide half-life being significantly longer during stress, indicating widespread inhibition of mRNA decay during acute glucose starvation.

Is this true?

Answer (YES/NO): NO